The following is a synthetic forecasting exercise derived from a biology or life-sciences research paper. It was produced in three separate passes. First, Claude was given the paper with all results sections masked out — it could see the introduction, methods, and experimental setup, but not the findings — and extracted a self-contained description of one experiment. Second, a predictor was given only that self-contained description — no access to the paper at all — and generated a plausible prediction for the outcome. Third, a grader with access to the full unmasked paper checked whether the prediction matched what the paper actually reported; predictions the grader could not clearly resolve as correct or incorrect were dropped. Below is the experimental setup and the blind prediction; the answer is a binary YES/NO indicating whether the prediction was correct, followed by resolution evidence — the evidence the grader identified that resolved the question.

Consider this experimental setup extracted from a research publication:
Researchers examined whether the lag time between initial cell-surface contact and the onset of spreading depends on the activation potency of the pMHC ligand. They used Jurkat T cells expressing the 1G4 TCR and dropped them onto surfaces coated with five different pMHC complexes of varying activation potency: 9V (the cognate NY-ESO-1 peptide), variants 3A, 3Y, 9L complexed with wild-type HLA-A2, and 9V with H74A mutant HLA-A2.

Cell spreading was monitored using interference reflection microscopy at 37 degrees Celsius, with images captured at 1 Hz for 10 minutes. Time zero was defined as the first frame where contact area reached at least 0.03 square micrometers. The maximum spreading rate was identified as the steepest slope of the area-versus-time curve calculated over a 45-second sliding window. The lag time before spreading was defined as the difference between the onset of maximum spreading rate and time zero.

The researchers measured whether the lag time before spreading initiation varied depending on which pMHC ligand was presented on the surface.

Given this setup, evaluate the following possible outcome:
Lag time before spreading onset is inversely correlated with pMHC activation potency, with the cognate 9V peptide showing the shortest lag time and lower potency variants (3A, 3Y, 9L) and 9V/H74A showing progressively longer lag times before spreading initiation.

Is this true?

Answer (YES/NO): NO